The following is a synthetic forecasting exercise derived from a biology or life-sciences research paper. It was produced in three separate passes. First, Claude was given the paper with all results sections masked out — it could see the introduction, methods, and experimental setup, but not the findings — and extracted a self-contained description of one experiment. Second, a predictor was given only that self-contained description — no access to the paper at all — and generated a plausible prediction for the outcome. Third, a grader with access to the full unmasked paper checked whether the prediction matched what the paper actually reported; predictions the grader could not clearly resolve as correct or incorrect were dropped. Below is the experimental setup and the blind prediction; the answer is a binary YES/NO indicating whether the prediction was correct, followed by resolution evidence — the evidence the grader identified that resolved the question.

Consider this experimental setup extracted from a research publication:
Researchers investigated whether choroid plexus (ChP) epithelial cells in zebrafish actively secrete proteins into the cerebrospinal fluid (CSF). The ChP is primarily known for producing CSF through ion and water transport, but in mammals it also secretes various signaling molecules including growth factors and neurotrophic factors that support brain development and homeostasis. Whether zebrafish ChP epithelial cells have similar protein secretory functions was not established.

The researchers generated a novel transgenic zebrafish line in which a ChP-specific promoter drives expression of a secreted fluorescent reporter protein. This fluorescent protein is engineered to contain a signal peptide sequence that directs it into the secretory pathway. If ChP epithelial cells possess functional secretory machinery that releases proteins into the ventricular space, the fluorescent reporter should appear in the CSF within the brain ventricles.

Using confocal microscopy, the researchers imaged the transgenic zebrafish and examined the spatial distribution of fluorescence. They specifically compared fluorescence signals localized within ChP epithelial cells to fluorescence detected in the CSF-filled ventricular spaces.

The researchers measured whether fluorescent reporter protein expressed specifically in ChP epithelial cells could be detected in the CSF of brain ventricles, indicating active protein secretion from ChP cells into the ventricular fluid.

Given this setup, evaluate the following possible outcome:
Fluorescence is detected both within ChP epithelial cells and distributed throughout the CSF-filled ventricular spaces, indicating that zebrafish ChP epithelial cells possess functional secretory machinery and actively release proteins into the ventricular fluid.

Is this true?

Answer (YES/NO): YES